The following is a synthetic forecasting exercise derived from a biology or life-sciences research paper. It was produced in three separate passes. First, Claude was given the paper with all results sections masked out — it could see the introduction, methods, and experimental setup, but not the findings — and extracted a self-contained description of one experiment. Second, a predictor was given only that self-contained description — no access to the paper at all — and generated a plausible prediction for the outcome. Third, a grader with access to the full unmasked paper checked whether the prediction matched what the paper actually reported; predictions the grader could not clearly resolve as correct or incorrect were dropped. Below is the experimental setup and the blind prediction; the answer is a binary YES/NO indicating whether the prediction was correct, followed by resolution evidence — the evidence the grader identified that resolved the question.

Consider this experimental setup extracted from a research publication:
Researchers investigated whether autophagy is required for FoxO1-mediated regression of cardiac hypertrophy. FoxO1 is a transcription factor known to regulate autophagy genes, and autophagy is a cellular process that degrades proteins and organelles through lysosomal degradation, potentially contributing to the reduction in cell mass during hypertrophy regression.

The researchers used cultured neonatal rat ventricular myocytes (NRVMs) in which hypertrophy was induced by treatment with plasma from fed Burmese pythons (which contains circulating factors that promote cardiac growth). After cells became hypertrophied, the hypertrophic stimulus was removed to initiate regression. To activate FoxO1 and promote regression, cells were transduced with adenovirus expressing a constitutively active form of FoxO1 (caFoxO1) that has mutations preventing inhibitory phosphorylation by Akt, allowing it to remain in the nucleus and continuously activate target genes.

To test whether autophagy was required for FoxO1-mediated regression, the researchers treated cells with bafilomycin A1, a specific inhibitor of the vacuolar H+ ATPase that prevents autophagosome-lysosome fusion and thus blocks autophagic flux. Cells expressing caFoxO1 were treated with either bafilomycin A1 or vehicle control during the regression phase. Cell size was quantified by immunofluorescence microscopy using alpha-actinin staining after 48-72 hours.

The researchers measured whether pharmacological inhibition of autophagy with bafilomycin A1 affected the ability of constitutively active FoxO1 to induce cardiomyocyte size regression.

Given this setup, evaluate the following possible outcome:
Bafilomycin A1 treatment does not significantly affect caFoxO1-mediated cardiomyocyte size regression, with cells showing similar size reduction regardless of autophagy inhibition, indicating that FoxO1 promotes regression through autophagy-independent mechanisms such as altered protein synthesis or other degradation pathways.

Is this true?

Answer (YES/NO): NO